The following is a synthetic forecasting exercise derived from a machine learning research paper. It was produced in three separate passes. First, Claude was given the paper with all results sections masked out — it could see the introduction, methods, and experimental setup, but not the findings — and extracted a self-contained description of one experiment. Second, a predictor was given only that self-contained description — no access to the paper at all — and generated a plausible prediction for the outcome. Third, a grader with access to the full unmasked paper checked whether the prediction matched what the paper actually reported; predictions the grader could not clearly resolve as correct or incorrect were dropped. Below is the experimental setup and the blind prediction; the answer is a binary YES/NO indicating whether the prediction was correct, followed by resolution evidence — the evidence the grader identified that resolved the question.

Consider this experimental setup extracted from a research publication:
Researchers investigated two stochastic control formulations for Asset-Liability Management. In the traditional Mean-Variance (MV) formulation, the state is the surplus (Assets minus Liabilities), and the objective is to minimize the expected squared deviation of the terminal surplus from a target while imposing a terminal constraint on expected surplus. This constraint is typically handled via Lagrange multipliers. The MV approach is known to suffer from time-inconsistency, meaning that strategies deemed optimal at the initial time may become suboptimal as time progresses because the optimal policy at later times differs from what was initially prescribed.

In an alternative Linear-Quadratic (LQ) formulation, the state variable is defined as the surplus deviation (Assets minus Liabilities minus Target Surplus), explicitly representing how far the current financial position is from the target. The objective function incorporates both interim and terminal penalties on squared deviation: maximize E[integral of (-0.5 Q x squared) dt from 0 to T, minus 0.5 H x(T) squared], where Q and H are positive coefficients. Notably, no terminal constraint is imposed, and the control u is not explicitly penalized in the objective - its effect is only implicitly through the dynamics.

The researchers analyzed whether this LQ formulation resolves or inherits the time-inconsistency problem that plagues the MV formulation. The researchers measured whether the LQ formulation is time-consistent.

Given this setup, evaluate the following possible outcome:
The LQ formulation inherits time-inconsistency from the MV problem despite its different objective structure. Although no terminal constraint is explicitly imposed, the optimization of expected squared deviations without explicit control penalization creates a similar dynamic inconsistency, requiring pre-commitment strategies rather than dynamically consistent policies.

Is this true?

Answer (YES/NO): NO